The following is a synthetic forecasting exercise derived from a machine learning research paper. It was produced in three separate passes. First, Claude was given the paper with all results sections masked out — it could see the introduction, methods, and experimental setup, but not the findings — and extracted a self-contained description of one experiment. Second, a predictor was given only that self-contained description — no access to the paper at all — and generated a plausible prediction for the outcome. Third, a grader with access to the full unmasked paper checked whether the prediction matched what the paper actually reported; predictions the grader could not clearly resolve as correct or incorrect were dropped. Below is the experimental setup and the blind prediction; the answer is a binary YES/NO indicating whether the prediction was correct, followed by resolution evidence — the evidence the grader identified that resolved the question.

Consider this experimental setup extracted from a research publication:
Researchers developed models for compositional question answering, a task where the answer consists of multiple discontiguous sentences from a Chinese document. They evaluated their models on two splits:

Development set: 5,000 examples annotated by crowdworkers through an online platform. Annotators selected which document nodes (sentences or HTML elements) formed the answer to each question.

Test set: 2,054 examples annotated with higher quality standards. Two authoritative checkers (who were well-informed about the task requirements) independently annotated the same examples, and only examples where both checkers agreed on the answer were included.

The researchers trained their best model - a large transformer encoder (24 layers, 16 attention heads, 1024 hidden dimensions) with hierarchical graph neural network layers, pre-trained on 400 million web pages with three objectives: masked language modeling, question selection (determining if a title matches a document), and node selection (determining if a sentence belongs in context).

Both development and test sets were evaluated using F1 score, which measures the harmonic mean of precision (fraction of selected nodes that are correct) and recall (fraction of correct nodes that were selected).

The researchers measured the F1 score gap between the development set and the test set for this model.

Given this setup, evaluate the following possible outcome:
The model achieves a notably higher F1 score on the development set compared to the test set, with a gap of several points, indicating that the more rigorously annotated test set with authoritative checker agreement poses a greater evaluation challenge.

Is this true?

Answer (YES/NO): YES